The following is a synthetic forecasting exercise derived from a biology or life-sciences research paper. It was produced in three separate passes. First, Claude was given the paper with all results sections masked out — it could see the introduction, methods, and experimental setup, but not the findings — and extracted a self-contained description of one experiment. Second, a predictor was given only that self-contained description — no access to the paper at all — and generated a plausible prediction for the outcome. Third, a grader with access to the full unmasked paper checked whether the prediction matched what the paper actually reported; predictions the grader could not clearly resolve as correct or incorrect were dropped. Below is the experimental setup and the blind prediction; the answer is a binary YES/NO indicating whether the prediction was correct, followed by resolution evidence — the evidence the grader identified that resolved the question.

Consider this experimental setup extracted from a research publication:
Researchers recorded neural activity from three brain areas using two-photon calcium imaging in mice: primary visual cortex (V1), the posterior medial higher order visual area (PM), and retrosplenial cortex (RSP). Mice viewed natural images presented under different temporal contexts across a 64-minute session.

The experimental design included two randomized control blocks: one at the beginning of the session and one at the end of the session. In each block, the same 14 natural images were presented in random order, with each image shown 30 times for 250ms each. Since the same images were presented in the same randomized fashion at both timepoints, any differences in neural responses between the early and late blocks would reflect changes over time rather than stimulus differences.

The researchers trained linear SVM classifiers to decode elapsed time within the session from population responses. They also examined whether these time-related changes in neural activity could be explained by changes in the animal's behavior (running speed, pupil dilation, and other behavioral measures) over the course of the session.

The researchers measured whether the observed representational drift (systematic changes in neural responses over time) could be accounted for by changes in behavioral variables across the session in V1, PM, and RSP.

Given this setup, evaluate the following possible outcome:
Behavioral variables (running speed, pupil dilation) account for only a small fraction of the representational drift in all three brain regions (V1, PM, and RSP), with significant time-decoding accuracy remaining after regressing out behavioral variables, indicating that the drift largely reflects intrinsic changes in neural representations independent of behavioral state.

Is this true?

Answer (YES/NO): YES